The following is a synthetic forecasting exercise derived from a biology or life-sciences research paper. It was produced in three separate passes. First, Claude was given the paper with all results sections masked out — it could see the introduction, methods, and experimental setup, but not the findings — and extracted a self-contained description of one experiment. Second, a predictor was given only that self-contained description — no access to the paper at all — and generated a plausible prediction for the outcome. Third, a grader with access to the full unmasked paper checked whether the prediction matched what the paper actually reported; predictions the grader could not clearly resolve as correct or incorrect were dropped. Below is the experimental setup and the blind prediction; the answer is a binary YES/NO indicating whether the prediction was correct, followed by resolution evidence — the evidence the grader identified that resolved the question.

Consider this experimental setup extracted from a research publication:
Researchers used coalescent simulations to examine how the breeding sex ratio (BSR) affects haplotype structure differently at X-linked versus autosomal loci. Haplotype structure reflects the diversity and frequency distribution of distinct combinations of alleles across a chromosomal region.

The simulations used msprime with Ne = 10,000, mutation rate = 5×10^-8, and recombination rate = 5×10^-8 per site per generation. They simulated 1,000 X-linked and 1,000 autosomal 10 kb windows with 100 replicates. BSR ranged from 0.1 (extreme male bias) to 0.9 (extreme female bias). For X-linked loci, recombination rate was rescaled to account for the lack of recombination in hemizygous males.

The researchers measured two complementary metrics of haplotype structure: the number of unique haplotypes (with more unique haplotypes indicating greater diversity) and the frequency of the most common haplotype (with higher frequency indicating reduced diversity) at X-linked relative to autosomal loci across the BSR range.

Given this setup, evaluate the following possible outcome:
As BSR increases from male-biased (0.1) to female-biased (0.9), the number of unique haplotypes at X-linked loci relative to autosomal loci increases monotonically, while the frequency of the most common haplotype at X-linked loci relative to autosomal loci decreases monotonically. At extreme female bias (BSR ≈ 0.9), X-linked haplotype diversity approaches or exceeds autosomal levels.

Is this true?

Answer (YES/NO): NO